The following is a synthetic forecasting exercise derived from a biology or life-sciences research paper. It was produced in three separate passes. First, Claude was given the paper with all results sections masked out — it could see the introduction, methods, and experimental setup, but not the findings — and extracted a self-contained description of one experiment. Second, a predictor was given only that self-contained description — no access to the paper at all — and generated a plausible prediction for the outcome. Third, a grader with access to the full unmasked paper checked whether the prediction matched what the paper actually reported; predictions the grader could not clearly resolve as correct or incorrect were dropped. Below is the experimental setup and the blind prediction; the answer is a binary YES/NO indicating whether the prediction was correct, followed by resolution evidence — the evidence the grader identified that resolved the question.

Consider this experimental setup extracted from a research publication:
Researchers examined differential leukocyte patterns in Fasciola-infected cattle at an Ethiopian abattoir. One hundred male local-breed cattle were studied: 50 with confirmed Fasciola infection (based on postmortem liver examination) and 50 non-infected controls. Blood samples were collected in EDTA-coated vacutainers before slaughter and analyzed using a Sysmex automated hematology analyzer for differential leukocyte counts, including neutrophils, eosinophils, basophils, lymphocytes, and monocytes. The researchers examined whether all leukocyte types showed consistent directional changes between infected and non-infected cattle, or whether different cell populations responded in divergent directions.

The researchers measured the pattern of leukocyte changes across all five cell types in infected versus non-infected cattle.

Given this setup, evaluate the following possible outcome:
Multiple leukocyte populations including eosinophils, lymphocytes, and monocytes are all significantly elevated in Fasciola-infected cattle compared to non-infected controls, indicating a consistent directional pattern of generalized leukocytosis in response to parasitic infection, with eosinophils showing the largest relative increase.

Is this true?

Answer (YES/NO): NO